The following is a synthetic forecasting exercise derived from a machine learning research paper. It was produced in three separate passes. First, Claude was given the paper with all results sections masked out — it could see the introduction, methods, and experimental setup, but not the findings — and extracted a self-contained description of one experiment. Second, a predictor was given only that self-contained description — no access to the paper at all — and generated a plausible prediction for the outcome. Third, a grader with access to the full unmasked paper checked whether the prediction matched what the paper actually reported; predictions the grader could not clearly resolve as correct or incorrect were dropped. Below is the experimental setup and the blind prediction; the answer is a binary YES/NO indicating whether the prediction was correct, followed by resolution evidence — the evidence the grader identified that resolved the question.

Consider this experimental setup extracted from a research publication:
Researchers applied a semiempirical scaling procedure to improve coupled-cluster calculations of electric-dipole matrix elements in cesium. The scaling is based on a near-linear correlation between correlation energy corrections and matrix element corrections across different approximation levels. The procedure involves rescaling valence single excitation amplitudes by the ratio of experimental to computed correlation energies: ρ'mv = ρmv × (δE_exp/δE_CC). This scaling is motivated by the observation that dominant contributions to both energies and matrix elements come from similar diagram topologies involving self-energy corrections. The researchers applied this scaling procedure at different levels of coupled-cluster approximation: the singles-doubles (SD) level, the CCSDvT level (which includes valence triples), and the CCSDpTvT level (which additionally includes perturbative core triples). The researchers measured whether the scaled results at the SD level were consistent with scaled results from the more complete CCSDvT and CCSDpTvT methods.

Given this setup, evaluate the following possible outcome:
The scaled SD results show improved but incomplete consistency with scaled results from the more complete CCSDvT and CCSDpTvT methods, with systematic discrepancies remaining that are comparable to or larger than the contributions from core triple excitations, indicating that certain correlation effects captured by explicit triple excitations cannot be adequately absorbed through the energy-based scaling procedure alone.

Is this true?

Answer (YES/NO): YES